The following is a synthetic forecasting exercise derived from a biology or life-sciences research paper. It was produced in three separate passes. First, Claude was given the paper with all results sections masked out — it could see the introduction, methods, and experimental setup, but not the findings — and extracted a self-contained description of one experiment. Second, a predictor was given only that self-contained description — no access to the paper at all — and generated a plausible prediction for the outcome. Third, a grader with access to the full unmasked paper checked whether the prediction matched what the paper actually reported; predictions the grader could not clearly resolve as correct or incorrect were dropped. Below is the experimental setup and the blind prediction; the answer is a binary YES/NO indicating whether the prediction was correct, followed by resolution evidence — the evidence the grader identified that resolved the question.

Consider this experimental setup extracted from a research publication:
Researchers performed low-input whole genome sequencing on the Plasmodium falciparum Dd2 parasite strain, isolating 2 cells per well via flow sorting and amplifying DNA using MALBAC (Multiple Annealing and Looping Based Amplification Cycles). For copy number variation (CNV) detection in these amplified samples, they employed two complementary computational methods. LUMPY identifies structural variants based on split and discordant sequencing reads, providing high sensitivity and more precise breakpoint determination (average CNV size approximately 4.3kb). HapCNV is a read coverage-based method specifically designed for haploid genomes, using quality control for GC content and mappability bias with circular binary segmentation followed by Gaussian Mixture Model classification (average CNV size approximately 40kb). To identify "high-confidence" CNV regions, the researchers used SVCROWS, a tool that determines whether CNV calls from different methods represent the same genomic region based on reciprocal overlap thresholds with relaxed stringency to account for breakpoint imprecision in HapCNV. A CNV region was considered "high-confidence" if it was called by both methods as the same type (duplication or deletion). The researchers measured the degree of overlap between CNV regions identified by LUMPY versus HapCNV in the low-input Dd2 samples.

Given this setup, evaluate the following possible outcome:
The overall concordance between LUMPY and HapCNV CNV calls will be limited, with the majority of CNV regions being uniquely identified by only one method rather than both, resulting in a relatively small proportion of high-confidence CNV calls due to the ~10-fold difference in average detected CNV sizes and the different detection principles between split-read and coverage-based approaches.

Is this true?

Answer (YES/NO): YES